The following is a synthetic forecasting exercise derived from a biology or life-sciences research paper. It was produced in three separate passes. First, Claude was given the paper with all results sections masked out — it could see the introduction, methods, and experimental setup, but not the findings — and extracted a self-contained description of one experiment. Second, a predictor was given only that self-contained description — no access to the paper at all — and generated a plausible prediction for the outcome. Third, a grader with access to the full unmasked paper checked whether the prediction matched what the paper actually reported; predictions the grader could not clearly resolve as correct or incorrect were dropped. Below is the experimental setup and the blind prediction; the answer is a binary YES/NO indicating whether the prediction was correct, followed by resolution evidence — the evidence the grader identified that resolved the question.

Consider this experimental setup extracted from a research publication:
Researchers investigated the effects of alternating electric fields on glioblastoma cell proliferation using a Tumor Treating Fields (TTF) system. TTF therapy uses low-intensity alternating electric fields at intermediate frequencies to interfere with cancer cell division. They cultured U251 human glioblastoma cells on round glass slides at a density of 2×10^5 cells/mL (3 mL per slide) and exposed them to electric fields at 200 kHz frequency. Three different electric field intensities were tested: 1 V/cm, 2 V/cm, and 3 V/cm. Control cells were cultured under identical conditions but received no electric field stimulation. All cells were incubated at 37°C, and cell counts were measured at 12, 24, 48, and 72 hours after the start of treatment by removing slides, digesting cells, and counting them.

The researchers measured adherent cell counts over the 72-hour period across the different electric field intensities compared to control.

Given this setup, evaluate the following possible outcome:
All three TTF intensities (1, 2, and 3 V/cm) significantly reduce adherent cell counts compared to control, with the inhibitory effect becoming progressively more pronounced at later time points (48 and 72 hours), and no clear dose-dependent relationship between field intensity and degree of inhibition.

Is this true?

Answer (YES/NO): NO